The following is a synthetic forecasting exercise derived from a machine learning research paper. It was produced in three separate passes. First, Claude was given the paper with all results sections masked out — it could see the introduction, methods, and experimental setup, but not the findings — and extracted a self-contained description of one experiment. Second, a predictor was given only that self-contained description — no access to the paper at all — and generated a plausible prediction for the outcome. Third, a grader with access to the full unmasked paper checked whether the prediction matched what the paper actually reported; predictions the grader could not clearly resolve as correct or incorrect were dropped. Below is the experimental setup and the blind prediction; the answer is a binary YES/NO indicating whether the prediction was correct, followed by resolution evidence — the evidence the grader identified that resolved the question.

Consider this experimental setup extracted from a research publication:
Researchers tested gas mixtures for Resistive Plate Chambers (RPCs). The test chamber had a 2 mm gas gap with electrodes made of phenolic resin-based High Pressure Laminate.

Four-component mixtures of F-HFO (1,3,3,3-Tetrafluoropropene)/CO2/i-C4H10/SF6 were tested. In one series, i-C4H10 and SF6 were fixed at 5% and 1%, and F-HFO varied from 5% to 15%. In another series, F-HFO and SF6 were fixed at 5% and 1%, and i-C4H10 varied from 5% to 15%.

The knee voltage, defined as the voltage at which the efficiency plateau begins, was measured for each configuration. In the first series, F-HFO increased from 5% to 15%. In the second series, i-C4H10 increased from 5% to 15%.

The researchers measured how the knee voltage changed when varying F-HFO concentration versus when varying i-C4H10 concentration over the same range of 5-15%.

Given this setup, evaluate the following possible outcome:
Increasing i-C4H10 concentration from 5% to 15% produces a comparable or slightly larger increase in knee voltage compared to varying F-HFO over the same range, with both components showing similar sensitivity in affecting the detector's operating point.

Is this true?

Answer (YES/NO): NO